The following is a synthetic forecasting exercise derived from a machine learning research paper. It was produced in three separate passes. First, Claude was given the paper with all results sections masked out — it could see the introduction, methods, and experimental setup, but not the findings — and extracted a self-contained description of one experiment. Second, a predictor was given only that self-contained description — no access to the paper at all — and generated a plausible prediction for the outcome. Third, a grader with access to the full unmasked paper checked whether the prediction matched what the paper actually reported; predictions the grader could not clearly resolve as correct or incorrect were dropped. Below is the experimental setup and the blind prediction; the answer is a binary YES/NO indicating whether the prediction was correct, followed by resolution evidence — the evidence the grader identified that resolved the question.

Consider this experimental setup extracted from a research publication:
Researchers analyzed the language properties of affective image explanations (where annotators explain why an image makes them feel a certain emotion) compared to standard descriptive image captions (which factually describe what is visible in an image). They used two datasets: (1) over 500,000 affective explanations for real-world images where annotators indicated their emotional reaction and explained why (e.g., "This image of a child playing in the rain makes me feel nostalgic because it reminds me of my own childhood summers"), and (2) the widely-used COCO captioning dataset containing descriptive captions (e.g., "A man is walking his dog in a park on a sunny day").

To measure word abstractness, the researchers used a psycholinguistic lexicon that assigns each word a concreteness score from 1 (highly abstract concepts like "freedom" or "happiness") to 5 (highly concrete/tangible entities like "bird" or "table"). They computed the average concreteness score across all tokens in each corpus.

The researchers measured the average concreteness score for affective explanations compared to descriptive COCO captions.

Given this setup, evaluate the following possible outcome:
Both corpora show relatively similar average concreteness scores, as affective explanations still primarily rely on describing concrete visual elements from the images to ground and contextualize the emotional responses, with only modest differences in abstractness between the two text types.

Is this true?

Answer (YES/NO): NO